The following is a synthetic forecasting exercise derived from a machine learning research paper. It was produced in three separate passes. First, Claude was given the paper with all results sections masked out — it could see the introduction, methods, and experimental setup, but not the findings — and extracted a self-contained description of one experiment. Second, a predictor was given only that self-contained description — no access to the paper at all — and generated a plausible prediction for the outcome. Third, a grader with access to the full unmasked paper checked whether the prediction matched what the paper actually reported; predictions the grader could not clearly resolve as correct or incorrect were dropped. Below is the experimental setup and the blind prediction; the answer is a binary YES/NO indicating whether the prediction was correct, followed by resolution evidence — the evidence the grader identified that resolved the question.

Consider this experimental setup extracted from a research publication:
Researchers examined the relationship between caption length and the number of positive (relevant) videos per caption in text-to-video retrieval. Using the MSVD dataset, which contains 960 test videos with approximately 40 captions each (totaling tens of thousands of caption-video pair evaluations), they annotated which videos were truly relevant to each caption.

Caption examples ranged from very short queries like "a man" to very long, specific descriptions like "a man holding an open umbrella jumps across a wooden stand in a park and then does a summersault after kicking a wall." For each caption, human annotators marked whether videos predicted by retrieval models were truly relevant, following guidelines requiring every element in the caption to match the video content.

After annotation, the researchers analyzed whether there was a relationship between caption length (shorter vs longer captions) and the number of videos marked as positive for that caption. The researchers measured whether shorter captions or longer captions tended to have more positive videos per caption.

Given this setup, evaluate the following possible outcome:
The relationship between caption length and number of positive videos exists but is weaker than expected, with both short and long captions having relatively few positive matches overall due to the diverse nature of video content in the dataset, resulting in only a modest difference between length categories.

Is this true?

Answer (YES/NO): NO